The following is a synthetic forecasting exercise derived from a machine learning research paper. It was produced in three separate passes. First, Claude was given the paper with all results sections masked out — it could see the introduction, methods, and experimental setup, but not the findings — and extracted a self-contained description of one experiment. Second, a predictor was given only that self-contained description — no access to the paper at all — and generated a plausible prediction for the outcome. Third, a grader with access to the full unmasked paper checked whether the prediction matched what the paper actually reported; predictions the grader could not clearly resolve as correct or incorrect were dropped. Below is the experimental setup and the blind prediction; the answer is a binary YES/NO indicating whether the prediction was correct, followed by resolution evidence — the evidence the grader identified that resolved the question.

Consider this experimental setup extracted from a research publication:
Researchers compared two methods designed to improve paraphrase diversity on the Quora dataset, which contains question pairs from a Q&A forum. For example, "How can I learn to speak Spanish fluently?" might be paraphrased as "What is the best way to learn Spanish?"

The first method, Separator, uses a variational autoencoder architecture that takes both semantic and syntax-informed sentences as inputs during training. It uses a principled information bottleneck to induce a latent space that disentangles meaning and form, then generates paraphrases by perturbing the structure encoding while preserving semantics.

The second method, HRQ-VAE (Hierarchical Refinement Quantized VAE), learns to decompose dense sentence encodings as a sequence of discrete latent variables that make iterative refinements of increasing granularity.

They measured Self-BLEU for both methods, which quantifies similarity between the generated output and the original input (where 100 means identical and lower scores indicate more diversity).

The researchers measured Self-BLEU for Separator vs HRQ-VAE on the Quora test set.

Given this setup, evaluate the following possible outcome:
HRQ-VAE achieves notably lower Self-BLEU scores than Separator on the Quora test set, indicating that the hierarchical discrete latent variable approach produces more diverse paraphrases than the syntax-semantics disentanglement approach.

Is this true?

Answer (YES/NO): NO